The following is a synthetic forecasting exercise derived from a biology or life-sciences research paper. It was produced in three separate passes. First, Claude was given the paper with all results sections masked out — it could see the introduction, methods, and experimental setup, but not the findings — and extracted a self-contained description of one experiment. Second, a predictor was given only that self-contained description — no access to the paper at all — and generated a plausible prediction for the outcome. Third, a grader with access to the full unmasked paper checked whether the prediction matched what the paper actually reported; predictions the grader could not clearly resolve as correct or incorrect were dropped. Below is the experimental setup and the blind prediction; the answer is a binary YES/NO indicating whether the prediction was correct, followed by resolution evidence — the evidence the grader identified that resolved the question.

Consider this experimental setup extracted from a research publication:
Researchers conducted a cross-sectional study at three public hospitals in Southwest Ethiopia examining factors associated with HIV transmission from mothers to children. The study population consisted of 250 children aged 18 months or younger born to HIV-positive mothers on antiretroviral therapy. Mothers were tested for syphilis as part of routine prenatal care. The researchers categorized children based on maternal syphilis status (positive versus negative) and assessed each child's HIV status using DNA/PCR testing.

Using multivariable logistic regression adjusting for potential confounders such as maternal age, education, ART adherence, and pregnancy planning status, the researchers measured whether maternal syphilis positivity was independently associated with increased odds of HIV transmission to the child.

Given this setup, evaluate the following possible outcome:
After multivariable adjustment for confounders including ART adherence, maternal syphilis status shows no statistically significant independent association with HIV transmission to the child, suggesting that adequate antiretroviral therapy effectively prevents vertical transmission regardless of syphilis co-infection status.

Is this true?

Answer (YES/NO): NO